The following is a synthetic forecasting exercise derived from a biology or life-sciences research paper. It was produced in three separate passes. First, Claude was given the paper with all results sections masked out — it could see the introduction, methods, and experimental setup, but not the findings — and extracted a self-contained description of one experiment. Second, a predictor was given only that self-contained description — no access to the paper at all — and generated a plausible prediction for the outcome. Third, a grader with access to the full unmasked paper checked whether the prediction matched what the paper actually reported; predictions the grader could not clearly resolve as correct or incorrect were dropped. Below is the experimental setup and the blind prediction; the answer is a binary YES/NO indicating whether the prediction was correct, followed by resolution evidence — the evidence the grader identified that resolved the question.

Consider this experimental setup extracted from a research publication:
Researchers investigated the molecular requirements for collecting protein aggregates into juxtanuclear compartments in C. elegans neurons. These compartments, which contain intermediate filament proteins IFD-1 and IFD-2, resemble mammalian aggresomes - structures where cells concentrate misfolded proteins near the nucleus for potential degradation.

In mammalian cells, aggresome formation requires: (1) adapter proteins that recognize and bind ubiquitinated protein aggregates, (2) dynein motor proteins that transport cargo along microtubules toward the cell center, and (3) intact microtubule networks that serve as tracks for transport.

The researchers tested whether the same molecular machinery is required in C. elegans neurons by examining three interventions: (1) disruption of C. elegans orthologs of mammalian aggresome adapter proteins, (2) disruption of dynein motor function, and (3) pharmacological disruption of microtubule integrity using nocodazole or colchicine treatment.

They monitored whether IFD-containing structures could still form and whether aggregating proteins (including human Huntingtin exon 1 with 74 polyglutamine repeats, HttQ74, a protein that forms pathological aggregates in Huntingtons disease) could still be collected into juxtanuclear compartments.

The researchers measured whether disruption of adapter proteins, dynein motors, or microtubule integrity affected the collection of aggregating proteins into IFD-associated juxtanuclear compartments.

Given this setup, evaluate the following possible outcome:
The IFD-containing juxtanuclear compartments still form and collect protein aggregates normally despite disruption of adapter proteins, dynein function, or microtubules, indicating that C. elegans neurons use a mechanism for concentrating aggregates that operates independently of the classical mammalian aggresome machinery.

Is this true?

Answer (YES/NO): NO